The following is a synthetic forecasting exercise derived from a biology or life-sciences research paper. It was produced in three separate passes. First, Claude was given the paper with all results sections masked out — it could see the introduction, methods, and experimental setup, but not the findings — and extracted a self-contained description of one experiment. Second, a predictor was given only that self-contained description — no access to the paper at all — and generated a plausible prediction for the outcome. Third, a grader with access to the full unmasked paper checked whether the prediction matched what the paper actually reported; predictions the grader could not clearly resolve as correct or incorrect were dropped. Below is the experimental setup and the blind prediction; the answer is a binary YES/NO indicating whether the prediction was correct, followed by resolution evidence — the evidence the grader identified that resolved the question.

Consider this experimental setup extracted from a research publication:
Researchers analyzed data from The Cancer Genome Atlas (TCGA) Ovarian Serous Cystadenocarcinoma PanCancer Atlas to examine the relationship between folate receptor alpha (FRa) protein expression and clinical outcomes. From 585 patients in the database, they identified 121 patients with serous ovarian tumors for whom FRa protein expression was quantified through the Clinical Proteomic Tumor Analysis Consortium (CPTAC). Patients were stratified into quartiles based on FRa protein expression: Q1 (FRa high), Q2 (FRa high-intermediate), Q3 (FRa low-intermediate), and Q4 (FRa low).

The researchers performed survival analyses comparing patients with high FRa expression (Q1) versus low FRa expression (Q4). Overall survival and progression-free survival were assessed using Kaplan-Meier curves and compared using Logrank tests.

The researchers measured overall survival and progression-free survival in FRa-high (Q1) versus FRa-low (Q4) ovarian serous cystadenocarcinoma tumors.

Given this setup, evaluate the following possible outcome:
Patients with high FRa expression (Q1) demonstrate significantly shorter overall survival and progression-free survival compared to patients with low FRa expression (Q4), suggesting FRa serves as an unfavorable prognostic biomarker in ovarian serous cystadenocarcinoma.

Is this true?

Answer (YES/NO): NO